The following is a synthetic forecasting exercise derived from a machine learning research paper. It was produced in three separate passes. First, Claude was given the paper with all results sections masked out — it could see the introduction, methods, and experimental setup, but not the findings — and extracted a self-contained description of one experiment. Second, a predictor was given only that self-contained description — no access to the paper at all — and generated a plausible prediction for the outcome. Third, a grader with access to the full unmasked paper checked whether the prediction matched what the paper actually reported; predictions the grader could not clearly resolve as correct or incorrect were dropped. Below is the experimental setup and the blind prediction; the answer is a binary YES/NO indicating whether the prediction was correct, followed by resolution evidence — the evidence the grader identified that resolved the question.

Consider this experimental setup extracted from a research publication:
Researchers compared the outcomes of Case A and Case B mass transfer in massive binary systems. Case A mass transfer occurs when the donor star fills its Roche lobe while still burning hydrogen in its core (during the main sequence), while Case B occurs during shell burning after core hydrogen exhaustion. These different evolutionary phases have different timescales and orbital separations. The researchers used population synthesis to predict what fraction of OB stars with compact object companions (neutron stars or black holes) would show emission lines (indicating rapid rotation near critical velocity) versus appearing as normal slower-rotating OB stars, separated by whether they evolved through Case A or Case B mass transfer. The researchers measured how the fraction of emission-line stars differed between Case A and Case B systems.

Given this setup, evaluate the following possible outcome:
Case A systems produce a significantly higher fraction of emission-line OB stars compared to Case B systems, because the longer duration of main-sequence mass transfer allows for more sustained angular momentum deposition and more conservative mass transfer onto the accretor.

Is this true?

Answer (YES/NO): NO